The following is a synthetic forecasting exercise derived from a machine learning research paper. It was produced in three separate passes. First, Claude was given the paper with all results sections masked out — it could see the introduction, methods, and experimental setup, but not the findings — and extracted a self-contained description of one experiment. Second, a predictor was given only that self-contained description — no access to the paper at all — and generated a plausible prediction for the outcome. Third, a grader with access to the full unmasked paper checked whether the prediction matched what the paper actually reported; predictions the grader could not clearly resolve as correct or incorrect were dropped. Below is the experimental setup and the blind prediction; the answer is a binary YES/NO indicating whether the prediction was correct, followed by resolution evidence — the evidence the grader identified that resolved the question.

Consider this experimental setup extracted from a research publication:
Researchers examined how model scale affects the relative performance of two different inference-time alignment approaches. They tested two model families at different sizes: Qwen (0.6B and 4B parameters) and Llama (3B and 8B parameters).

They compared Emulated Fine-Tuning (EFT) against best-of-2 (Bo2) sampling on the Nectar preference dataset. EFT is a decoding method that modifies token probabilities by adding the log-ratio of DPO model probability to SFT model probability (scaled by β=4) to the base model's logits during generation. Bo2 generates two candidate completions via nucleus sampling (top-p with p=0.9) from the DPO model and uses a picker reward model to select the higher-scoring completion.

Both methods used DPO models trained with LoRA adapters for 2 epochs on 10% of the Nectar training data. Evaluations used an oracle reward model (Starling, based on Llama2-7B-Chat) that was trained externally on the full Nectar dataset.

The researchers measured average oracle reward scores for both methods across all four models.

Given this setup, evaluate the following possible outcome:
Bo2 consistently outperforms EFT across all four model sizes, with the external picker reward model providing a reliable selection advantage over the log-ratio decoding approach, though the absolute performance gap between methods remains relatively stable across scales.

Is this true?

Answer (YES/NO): NO